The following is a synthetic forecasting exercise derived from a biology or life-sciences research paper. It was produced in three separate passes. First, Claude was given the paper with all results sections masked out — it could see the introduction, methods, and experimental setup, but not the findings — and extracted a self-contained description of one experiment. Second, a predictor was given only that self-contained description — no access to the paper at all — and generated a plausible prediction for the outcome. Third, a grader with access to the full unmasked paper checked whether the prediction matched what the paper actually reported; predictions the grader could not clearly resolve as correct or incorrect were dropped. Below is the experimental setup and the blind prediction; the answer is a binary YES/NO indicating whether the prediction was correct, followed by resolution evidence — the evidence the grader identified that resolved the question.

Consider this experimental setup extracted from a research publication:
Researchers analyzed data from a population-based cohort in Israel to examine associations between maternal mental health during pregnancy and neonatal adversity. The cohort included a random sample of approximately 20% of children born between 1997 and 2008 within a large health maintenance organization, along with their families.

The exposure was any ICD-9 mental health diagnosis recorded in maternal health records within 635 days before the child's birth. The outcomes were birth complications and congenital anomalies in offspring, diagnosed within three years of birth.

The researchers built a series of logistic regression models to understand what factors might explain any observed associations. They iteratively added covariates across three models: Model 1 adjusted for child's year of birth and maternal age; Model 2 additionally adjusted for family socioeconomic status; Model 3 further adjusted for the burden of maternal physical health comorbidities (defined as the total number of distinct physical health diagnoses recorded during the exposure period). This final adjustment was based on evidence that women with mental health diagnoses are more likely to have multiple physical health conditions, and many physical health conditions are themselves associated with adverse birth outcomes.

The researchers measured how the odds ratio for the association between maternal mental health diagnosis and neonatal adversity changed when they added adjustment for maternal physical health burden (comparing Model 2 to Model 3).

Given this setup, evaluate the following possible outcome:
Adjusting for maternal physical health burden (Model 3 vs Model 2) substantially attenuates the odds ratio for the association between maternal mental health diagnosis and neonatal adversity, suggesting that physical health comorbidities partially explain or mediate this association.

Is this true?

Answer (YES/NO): YES